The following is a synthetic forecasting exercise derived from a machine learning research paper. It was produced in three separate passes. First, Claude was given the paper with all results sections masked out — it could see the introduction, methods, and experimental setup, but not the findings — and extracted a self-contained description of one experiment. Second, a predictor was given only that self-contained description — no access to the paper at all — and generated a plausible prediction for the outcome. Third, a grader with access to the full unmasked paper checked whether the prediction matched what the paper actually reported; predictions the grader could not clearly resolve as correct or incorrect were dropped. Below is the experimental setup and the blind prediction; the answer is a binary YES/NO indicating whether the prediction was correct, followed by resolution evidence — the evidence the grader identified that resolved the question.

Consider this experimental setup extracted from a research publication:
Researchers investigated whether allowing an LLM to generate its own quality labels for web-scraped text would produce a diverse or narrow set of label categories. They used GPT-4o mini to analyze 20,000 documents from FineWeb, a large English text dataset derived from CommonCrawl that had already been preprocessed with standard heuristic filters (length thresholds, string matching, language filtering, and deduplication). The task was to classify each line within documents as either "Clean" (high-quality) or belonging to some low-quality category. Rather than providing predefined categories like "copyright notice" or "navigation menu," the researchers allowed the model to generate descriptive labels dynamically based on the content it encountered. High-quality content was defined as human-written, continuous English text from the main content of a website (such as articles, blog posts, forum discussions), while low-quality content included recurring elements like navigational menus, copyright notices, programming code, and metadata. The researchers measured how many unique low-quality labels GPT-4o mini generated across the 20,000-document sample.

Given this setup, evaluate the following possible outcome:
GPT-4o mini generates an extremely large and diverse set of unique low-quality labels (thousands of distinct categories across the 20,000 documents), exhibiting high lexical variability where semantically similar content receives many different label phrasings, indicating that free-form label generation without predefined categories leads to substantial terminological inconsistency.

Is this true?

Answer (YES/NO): NO